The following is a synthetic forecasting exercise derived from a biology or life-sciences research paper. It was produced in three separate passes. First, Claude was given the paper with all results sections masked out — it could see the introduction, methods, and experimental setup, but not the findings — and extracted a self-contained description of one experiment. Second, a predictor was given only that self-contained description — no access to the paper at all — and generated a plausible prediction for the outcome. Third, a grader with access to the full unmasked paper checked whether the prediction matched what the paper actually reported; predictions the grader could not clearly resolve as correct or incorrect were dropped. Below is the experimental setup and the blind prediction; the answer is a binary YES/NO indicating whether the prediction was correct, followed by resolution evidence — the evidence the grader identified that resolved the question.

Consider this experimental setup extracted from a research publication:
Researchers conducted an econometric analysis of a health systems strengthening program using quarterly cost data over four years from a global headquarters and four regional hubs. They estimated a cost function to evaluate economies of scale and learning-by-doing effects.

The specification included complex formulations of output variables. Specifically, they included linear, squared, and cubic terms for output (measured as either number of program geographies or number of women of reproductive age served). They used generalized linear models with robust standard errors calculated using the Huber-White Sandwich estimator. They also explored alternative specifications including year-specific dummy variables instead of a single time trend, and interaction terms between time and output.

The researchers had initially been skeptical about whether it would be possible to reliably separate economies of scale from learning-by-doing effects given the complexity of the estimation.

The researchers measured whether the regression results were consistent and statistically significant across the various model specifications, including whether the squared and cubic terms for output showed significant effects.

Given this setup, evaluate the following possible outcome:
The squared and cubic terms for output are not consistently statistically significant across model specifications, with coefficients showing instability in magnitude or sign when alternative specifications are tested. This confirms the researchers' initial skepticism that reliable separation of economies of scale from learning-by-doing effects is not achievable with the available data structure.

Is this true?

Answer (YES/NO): NO